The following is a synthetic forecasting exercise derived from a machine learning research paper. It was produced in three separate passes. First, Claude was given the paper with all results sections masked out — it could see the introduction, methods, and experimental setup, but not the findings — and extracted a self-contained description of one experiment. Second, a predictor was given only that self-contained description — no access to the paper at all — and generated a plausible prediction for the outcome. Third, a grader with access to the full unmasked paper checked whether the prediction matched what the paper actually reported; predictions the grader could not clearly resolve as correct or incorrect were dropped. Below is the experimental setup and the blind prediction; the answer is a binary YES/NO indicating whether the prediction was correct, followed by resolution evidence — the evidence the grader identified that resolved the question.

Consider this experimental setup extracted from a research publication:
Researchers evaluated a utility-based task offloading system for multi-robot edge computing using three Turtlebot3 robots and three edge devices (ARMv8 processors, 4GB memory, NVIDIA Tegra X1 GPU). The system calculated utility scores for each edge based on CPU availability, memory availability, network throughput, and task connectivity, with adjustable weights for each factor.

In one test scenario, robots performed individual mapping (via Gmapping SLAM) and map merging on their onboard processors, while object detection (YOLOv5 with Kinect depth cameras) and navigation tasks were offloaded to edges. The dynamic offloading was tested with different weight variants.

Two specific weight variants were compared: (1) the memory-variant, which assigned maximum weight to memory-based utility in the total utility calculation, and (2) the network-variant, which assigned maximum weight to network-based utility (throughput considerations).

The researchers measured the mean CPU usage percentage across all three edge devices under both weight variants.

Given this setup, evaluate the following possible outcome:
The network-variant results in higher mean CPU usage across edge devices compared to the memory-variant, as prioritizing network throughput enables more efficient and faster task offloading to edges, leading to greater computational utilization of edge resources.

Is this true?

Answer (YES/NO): YES